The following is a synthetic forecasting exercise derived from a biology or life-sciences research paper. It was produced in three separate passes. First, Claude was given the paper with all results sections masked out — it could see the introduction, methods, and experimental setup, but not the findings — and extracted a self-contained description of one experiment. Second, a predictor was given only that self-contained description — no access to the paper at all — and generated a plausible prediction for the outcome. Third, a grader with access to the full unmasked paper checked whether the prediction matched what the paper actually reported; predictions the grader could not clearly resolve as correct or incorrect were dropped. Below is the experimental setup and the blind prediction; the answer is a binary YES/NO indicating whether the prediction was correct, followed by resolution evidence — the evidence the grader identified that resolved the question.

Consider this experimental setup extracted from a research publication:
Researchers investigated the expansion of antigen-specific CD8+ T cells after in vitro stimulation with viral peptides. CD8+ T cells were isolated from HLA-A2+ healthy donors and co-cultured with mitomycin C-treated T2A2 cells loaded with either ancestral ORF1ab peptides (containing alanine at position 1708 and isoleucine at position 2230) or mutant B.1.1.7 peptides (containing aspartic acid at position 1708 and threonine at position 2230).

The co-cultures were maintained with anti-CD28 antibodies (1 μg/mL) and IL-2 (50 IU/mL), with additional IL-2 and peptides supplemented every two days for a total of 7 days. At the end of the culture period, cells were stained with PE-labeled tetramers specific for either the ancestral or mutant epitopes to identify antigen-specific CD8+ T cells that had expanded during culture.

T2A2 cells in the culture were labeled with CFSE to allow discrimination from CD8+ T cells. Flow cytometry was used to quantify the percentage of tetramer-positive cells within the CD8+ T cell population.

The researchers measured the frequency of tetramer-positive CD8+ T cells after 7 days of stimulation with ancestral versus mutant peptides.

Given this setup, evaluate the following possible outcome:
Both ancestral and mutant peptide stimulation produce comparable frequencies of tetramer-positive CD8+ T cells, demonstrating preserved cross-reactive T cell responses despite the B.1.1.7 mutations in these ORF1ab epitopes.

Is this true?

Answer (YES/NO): NO